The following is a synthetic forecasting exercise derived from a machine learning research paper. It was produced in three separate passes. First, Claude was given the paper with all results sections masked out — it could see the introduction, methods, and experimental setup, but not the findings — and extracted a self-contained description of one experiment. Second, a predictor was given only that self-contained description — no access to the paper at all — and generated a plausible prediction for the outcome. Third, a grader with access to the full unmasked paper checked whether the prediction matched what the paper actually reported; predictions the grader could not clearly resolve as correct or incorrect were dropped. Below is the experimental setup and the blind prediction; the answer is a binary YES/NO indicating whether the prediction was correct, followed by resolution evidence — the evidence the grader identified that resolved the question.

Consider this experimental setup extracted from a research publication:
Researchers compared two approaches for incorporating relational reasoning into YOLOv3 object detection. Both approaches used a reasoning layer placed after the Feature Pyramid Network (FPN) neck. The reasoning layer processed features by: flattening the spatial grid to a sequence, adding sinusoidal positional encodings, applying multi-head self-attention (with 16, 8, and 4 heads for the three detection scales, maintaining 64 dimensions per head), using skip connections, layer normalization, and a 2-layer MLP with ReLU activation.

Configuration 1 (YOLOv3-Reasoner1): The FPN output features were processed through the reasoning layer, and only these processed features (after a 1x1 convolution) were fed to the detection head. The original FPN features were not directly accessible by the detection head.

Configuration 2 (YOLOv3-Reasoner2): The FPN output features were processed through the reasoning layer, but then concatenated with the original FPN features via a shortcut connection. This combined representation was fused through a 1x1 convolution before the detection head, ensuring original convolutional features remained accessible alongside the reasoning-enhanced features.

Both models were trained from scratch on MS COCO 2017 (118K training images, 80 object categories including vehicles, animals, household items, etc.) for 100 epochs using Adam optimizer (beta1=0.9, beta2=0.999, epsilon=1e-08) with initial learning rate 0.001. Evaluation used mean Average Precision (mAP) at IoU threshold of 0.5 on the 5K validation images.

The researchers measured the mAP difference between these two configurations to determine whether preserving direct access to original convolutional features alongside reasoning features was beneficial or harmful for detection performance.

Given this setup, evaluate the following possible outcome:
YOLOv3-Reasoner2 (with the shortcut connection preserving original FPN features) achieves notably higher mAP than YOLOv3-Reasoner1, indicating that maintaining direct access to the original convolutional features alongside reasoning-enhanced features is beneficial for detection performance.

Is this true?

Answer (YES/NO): YES